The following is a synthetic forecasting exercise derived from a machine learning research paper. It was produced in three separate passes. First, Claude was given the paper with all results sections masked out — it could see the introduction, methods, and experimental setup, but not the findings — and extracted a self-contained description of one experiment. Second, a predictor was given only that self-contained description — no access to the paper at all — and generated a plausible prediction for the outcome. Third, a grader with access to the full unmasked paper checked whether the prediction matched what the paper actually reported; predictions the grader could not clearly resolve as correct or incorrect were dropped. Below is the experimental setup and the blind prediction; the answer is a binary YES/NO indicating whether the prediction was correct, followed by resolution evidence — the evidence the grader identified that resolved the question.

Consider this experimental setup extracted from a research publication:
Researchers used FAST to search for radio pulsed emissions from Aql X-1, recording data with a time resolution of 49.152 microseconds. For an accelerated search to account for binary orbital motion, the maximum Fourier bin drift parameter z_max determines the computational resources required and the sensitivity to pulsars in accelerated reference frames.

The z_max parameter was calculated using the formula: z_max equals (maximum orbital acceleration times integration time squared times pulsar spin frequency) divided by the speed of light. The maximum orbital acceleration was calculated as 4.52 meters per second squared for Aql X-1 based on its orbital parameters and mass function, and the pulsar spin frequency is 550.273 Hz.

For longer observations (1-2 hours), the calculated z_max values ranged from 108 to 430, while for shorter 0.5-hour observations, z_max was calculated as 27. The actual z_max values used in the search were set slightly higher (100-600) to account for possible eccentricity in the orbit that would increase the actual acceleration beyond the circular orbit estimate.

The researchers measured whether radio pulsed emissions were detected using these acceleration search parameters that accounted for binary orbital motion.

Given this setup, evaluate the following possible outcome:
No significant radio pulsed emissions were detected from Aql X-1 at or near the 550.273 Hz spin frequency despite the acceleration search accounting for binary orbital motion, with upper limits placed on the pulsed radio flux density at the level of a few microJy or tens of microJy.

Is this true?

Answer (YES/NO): YES